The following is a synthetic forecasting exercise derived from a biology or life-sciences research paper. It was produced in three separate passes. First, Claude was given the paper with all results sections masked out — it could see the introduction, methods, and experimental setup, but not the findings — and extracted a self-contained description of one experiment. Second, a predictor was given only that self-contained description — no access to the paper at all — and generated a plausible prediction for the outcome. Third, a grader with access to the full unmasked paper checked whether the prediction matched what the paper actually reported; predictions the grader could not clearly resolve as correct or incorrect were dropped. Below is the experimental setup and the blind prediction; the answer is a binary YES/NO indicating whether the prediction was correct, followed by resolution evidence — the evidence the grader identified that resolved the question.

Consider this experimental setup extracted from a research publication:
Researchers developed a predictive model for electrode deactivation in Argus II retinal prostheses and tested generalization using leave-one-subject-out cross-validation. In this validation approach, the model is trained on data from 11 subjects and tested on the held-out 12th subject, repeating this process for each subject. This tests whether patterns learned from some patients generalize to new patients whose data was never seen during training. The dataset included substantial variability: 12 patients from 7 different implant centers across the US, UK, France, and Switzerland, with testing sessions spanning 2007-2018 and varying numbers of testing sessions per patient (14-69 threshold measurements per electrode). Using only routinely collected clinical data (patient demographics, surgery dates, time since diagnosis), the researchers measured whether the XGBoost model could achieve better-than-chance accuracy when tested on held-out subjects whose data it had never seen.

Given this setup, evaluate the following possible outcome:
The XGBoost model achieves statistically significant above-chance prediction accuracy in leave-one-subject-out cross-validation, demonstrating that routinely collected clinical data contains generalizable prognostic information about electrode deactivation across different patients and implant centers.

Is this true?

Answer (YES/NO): YES